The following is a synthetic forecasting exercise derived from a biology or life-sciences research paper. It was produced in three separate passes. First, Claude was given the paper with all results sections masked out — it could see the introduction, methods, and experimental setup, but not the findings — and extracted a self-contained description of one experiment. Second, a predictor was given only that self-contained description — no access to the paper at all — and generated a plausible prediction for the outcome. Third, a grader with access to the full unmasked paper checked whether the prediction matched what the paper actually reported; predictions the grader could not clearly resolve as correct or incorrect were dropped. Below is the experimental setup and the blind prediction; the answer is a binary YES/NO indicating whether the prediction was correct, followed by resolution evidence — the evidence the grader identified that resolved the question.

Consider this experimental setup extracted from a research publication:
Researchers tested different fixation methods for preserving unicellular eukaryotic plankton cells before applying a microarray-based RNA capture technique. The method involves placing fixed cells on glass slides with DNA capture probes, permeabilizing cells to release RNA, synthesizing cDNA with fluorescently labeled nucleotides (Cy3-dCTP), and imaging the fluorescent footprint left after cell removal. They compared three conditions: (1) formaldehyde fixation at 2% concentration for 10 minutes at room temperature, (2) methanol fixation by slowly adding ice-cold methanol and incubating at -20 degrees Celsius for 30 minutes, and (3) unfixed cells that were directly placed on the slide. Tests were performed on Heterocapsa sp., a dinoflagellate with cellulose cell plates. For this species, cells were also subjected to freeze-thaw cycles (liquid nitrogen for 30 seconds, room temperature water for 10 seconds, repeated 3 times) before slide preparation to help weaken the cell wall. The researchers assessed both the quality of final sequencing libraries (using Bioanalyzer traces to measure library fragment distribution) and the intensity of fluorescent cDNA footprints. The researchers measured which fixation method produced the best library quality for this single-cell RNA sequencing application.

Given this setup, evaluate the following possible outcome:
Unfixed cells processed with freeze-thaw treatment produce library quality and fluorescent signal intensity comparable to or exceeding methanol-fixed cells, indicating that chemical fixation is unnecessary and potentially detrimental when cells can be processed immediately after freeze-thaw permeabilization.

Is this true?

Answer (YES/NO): NO